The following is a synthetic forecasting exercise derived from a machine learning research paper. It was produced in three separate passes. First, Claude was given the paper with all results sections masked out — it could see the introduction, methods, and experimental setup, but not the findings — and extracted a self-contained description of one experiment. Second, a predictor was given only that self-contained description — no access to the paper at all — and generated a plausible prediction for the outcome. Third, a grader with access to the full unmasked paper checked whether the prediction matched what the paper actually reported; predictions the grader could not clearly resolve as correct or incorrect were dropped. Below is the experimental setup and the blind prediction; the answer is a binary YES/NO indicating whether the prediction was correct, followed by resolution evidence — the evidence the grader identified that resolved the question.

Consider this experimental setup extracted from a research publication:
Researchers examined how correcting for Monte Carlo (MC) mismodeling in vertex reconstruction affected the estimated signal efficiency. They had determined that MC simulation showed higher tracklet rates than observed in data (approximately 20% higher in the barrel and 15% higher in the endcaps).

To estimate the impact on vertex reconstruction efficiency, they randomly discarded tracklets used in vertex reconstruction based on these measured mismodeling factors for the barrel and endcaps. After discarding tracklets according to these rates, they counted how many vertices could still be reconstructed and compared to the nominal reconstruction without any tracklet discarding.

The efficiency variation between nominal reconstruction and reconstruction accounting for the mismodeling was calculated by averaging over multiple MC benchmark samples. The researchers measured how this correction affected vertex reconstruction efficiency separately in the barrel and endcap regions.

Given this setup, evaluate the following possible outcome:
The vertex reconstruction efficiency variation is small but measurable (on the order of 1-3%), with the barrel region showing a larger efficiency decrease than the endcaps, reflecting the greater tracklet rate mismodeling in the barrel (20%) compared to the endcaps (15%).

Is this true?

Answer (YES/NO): NO